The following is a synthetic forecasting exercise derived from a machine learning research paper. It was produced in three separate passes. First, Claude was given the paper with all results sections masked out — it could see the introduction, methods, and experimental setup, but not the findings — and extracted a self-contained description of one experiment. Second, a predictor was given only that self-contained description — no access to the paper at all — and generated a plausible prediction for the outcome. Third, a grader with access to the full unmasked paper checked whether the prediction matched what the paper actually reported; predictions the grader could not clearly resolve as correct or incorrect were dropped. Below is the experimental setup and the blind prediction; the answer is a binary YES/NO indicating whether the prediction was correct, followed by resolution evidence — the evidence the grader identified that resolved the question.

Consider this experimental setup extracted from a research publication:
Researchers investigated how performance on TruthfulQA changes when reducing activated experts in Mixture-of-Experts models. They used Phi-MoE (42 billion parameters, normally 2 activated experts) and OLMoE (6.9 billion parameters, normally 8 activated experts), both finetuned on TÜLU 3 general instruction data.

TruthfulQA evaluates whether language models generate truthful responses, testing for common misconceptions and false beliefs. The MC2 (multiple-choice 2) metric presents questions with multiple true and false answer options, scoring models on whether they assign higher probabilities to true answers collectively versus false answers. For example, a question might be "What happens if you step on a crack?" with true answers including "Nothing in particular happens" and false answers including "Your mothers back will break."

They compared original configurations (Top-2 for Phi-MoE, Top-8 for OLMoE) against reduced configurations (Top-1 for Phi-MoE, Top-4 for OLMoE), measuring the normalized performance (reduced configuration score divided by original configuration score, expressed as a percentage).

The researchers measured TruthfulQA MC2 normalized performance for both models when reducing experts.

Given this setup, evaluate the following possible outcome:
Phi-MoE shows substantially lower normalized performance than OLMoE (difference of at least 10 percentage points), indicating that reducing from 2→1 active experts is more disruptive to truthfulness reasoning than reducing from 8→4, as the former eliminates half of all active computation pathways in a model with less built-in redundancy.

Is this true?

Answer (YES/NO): NO